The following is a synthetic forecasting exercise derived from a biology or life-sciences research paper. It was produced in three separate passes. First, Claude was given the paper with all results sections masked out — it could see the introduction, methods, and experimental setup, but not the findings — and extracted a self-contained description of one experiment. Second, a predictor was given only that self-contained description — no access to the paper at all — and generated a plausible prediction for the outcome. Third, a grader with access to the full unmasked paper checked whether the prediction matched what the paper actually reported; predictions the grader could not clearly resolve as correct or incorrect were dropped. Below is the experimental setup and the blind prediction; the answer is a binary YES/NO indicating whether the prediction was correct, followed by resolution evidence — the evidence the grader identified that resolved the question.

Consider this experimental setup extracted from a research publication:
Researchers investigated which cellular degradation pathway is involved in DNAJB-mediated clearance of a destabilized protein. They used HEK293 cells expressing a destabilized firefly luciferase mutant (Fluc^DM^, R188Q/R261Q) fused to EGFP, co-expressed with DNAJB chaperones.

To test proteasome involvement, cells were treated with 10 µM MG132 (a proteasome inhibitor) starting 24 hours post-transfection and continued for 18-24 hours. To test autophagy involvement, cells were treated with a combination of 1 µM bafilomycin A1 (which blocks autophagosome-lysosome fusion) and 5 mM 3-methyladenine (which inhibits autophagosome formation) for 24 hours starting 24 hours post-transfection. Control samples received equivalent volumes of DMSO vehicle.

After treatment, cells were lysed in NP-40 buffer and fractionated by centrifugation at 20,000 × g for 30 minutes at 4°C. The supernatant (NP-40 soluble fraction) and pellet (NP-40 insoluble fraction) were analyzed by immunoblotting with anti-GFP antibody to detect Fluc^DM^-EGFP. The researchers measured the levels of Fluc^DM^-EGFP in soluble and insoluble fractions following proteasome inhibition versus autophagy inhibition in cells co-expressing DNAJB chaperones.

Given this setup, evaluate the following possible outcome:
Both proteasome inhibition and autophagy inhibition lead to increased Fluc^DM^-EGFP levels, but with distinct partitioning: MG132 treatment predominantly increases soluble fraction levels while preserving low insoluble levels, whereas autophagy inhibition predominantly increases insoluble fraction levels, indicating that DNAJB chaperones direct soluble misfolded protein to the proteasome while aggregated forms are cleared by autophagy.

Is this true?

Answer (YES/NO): NO